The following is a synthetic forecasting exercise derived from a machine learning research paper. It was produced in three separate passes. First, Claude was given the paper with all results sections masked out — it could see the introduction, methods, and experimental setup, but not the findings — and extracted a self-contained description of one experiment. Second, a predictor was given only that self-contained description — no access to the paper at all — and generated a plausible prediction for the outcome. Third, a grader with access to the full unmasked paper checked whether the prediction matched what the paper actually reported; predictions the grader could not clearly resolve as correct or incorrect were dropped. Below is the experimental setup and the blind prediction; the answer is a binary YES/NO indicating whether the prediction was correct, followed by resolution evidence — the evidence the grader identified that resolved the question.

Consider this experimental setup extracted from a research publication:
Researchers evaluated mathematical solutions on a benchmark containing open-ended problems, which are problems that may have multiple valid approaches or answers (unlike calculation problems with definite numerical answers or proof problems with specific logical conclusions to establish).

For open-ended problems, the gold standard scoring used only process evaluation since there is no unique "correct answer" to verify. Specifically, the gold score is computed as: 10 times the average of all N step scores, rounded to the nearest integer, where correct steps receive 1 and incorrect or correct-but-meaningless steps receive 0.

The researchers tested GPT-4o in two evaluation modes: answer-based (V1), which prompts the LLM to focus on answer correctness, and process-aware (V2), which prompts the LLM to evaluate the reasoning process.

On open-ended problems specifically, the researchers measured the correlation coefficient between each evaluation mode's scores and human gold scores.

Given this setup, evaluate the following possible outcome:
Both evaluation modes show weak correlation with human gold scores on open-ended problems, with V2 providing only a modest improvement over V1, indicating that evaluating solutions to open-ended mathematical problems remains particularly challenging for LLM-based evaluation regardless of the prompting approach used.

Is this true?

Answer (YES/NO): NO